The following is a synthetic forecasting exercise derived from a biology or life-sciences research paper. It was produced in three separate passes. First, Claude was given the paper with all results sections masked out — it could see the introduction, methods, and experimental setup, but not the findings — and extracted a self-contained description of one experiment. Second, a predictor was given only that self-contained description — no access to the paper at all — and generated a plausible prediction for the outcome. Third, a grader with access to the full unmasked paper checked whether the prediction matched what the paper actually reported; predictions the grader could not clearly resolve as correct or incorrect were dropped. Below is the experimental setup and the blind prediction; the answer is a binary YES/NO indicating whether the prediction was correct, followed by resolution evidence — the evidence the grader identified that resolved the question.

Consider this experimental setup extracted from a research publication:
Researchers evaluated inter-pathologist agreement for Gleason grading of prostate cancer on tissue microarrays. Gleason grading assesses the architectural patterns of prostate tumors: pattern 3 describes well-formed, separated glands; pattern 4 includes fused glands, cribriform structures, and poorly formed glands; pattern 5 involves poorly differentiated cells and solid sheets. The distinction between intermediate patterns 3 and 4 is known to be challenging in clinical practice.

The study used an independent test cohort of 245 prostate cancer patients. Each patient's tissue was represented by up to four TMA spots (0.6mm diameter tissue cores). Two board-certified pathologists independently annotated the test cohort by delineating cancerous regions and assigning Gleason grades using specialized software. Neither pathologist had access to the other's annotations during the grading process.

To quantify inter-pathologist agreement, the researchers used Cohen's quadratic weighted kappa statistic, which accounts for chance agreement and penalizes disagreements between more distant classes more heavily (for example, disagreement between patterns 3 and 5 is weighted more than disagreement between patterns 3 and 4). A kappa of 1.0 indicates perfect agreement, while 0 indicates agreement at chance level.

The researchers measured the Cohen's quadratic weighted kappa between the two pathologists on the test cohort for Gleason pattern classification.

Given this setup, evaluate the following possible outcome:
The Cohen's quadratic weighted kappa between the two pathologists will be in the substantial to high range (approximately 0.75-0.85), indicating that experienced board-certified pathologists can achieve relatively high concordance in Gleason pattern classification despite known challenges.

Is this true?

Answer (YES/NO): NO